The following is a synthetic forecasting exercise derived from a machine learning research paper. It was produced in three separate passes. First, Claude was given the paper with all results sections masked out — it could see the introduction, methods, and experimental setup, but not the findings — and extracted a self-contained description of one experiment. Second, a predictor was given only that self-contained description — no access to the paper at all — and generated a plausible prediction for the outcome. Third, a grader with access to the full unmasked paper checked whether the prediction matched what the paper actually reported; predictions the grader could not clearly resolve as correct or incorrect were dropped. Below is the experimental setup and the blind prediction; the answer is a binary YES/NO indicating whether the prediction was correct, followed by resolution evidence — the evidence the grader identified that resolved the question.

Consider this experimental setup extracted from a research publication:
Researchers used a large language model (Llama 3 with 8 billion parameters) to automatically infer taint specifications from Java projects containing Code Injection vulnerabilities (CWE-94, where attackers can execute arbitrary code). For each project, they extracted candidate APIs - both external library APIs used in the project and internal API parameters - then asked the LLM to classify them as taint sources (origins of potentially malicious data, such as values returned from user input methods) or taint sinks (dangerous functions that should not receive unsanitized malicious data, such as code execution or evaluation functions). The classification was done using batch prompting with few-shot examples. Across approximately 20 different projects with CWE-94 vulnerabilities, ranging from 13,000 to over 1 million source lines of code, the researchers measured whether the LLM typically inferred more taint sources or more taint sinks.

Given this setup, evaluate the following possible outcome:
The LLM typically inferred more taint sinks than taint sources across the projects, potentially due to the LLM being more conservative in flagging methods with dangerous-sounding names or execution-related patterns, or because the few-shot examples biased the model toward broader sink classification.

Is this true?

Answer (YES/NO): YES